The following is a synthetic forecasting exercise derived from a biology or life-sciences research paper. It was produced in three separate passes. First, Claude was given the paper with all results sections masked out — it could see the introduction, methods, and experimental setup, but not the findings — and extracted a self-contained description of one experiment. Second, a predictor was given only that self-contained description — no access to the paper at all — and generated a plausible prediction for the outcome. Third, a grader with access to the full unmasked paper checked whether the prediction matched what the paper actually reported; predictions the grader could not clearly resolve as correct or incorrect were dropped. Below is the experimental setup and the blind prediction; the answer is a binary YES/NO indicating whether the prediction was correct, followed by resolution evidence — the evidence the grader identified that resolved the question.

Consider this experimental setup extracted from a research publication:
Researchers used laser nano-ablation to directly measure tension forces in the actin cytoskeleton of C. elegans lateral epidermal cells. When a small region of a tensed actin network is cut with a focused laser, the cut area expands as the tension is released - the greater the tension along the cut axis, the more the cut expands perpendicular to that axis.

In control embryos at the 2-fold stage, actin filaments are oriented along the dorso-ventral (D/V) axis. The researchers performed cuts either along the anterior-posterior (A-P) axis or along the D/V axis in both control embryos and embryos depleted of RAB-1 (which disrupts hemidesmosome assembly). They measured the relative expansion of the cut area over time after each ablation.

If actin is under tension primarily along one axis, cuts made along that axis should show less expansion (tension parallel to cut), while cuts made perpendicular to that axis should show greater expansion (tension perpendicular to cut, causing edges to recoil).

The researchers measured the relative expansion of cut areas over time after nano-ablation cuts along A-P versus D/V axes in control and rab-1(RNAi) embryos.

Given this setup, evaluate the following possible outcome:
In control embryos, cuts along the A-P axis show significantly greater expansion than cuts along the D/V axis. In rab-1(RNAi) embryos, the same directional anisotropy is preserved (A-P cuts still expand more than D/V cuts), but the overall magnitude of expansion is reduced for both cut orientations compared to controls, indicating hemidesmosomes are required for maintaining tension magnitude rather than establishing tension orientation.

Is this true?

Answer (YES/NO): NO